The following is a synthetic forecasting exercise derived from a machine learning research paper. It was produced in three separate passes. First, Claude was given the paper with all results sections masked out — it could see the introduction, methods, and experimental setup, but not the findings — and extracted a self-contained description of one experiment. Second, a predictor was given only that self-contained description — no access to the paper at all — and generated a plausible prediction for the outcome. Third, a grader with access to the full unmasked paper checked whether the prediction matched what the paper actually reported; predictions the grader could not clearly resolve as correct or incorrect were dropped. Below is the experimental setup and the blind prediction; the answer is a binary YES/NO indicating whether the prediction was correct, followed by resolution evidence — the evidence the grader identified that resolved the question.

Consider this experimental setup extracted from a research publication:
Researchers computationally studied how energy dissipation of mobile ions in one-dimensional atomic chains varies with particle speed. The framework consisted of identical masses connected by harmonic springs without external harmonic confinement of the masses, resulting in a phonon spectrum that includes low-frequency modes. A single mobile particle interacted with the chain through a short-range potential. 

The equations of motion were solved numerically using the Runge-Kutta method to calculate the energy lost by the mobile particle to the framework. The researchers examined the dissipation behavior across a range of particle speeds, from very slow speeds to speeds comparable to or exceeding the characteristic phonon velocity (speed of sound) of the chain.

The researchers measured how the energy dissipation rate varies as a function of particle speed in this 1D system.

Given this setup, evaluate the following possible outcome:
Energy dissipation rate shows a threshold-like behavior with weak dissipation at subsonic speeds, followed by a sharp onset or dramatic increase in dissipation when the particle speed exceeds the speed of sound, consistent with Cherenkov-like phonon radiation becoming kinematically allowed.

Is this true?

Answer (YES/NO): NO